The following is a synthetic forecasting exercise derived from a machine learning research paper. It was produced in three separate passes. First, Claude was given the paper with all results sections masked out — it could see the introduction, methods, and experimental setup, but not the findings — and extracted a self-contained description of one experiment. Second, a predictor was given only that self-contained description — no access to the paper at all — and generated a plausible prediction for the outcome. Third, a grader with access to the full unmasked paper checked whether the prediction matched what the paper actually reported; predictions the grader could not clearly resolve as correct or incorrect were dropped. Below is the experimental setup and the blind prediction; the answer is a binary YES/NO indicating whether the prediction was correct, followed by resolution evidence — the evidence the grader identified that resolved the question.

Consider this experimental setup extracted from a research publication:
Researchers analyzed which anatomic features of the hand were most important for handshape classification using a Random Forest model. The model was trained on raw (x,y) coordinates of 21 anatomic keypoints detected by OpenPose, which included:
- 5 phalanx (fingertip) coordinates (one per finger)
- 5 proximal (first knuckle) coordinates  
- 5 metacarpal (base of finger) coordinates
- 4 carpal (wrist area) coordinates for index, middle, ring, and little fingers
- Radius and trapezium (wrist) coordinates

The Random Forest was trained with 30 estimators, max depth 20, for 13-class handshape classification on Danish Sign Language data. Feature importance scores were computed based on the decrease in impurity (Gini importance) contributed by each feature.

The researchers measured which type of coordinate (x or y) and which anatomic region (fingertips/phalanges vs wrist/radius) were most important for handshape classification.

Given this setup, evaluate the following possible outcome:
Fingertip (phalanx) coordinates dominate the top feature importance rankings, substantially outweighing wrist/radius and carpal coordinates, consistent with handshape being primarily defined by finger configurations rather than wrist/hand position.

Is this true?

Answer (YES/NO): YES